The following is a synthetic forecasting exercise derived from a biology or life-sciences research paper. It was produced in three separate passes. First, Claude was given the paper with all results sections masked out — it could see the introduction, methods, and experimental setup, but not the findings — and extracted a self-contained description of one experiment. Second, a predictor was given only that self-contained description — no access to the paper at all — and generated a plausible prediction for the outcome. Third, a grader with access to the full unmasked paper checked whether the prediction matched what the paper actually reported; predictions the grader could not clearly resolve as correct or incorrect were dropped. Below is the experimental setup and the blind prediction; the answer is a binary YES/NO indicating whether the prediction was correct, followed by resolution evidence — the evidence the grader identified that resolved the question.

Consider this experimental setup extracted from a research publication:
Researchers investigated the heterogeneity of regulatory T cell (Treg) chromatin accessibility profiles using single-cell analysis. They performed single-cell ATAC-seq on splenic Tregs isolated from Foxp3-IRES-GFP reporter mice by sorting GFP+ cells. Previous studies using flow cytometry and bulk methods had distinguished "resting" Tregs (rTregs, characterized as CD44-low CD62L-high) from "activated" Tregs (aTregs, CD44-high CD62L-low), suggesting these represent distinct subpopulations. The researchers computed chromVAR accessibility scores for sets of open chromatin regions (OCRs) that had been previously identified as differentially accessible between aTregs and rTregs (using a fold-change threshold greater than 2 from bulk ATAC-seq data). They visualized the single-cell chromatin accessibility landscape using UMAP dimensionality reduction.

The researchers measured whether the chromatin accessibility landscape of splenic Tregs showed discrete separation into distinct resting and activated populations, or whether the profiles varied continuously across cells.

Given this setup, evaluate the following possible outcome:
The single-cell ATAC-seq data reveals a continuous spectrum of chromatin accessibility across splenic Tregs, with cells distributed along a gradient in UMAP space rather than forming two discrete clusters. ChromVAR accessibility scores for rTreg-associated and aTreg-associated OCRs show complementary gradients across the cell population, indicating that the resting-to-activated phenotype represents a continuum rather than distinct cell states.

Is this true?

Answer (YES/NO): YES